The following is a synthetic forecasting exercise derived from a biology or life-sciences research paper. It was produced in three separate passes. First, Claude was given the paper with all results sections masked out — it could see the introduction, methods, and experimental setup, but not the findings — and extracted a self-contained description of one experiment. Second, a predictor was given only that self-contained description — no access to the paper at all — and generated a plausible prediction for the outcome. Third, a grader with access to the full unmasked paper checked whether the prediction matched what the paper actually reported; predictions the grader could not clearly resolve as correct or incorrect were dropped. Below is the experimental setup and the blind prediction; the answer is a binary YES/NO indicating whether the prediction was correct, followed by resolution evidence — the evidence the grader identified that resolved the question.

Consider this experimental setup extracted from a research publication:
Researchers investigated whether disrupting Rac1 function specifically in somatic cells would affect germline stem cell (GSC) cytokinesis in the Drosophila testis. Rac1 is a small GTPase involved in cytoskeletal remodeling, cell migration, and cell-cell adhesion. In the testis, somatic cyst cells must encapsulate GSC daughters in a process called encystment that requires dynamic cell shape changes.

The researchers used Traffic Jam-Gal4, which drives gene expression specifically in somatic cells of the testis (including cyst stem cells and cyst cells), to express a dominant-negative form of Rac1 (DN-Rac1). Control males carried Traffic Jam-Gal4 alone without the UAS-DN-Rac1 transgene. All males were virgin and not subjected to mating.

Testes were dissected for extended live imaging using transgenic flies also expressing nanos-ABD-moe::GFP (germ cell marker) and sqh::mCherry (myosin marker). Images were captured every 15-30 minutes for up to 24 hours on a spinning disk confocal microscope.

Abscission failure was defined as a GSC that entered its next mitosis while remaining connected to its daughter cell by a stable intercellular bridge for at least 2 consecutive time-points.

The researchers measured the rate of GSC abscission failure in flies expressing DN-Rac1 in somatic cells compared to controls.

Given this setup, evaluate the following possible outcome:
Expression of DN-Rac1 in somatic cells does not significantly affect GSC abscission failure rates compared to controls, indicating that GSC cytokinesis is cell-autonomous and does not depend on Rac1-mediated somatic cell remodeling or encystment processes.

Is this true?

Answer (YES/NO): NO